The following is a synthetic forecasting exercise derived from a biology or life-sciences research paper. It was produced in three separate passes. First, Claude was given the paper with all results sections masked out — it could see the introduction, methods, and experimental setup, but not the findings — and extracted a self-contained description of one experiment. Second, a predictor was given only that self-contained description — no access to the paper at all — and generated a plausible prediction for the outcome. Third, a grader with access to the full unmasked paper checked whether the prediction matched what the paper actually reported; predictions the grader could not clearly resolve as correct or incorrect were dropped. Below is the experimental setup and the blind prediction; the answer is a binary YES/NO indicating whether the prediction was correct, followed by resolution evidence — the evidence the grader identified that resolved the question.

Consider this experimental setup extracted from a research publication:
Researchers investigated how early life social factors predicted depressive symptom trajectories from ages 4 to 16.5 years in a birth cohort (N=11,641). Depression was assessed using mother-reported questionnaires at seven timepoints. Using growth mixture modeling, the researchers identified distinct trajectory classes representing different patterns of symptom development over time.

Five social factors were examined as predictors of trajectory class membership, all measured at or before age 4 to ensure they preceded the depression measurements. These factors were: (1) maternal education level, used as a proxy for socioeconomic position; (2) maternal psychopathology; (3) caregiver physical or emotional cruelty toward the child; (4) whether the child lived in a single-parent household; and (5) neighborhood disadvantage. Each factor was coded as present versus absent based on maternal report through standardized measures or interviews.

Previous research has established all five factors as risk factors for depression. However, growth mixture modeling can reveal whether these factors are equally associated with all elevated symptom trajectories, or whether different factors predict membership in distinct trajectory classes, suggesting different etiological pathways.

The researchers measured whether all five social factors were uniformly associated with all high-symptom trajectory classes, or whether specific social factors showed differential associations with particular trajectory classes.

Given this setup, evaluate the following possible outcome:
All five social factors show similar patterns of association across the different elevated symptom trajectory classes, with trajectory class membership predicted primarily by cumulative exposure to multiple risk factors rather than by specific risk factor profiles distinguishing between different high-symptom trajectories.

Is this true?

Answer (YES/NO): NO